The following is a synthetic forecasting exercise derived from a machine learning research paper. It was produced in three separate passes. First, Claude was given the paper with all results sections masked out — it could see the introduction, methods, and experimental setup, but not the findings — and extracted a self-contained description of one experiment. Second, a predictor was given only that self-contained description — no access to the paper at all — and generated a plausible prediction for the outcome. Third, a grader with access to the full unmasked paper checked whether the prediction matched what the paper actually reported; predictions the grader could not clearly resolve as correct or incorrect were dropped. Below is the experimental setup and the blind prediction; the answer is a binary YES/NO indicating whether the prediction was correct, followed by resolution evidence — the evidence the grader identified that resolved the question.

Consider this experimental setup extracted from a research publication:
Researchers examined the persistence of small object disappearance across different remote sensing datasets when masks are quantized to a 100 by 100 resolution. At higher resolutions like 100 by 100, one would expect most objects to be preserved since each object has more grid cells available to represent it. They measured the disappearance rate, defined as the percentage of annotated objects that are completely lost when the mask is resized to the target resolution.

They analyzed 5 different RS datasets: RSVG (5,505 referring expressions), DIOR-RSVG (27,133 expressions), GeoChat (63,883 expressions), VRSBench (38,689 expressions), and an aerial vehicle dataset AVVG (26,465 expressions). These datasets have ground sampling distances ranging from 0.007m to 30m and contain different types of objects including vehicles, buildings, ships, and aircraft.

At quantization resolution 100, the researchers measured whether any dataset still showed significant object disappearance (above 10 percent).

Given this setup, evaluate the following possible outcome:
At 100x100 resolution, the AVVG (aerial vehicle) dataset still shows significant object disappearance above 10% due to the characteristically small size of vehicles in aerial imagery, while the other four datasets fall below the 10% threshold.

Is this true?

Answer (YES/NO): NO